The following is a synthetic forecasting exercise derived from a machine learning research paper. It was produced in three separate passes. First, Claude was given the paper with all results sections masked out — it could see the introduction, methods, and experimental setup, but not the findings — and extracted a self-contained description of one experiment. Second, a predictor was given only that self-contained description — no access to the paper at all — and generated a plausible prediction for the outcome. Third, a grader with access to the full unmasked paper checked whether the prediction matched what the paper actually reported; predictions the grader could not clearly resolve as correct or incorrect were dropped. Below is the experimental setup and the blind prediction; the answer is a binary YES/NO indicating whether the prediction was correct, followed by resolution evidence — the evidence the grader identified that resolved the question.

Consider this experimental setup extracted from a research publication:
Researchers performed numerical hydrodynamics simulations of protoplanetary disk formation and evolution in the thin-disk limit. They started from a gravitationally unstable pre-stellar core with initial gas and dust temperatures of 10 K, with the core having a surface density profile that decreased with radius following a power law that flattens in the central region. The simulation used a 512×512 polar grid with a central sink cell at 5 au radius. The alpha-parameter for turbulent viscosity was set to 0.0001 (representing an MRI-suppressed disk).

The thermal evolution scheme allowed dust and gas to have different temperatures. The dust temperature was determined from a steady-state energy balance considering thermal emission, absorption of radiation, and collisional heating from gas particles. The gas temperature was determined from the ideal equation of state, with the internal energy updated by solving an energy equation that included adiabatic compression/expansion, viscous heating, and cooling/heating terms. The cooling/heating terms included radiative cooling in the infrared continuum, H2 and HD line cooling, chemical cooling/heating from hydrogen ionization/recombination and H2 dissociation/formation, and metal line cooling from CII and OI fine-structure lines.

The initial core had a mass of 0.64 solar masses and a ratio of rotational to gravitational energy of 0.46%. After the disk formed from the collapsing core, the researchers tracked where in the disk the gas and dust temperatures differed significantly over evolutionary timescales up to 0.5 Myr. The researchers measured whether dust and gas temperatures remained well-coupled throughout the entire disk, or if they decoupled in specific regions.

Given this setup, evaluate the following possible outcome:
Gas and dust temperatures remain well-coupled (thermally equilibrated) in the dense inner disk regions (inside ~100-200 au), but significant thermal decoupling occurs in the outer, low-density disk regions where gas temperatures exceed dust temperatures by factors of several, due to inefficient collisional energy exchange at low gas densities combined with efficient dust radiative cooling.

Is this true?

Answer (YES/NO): YES